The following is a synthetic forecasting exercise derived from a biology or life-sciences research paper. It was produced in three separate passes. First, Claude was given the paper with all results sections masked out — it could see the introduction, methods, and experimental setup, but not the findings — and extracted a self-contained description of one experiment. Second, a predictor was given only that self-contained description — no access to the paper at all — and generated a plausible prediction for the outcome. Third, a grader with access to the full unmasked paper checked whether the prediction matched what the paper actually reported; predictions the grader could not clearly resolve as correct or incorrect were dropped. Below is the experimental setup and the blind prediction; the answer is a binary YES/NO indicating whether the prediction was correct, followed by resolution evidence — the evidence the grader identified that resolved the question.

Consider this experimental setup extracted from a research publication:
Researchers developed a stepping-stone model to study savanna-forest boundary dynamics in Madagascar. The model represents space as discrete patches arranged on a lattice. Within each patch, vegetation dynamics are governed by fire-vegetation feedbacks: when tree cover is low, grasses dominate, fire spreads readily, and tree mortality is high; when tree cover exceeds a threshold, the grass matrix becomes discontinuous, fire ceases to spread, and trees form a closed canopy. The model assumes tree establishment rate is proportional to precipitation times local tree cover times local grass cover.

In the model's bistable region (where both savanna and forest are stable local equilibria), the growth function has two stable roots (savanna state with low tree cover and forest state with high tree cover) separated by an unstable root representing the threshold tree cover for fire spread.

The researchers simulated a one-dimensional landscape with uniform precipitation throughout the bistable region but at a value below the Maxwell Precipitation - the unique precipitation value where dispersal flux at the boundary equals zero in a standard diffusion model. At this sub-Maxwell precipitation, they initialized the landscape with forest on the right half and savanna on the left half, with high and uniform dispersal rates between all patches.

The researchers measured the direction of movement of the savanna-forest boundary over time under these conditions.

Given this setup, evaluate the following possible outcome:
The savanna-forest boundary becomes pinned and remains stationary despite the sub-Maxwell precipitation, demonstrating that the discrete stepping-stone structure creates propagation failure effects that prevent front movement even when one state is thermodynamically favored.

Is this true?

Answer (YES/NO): NO